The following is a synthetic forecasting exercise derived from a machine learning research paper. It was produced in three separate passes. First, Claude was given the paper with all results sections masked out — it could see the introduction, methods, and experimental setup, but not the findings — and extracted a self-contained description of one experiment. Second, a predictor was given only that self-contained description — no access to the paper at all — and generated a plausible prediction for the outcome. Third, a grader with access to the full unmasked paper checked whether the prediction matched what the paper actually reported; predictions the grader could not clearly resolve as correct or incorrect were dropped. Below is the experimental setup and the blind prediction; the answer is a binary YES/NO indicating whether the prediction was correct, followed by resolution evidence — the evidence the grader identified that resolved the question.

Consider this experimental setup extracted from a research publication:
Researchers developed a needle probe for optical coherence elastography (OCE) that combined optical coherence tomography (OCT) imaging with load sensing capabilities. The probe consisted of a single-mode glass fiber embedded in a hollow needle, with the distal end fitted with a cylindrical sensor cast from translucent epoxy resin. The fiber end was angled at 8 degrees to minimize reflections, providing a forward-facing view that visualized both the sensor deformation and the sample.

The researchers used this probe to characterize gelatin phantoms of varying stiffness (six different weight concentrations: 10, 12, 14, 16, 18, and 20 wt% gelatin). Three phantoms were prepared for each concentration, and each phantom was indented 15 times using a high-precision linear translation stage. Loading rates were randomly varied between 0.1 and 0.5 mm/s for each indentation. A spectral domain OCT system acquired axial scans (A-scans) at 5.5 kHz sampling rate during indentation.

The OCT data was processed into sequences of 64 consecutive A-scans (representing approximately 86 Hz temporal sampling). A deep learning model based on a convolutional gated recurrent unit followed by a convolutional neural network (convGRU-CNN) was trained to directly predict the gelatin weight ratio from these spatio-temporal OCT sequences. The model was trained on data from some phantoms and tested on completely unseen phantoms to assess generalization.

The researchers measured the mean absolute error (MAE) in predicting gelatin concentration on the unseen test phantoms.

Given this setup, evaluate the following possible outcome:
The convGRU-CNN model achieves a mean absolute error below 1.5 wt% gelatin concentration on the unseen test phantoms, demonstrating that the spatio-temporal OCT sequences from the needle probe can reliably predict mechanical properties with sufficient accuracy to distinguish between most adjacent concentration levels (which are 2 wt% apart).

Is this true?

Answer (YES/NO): YES